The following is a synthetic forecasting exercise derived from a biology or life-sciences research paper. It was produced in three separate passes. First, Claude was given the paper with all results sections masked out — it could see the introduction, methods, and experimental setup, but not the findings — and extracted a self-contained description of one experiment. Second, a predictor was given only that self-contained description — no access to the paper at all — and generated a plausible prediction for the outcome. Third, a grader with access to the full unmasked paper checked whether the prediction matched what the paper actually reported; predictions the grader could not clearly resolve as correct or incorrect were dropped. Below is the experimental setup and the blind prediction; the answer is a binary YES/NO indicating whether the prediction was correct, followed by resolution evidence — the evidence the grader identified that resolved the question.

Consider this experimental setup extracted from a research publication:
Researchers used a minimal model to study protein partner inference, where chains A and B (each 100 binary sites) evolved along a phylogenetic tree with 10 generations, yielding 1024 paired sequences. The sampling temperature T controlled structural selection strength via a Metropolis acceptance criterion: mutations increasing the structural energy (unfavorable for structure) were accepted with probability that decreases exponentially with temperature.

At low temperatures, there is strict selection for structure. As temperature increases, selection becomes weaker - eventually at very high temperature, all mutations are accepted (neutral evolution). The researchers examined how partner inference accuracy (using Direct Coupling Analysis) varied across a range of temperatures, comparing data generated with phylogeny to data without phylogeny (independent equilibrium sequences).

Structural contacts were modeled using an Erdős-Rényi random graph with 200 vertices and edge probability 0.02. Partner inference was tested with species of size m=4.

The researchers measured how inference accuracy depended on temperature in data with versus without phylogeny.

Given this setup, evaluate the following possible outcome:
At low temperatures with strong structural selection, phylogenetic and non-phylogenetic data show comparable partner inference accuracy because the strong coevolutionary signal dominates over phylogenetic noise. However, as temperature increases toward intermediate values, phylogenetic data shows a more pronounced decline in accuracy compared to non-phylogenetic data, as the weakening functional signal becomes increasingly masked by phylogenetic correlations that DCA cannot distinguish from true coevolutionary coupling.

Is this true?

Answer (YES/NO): NO